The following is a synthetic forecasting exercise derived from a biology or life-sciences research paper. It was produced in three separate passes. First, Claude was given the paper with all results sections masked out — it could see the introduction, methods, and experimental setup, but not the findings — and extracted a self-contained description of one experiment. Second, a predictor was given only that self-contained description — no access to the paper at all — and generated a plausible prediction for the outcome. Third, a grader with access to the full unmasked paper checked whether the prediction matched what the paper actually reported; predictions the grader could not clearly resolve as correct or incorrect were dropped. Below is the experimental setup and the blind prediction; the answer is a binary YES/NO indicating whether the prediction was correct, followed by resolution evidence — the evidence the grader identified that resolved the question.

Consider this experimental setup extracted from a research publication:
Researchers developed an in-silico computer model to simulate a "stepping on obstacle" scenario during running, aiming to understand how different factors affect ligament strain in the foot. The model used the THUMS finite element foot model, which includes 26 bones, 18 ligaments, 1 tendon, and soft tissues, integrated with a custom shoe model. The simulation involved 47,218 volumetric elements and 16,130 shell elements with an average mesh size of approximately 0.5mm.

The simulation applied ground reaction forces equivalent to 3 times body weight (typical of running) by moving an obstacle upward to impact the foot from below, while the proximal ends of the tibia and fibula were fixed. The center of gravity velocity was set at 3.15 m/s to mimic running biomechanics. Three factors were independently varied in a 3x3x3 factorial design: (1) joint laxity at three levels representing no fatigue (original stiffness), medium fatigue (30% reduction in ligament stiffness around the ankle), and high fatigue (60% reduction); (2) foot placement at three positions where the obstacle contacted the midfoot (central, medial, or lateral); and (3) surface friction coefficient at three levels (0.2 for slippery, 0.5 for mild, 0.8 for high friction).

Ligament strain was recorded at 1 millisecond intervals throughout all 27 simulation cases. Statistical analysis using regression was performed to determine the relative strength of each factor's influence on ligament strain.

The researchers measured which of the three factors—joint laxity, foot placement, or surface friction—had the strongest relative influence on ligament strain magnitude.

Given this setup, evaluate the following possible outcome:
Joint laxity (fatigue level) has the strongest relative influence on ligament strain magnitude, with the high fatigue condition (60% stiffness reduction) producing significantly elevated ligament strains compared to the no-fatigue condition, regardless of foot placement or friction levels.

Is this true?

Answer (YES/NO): NO